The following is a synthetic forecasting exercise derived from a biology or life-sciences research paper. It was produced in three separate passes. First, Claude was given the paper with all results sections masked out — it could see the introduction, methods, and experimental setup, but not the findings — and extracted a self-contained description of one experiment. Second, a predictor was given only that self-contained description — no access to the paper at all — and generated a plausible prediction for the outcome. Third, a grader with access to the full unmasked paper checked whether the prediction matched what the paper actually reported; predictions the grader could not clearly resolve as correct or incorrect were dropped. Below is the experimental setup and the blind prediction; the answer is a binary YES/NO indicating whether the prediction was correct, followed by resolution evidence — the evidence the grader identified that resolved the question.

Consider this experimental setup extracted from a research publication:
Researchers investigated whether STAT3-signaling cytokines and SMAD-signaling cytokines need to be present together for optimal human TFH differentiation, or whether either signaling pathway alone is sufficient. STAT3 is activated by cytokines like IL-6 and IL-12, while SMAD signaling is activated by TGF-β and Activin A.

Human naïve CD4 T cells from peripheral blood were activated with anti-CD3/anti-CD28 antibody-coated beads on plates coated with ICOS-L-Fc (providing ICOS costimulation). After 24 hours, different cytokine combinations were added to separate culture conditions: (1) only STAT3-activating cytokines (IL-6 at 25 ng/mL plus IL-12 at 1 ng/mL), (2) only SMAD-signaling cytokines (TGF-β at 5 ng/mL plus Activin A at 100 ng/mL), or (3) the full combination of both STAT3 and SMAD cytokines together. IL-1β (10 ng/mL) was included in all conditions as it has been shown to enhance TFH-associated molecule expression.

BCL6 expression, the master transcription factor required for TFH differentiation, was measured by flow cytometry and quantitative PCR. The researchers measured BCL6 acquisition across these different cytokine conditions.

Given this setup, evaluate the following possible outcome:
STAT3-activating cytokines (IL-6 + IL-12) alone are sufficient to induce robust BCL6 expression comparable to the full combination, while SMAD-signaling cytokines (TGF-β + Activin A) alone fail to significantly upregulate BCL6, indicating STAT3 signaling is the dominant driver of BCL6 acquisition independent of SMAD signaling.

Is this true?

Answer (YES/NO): NO